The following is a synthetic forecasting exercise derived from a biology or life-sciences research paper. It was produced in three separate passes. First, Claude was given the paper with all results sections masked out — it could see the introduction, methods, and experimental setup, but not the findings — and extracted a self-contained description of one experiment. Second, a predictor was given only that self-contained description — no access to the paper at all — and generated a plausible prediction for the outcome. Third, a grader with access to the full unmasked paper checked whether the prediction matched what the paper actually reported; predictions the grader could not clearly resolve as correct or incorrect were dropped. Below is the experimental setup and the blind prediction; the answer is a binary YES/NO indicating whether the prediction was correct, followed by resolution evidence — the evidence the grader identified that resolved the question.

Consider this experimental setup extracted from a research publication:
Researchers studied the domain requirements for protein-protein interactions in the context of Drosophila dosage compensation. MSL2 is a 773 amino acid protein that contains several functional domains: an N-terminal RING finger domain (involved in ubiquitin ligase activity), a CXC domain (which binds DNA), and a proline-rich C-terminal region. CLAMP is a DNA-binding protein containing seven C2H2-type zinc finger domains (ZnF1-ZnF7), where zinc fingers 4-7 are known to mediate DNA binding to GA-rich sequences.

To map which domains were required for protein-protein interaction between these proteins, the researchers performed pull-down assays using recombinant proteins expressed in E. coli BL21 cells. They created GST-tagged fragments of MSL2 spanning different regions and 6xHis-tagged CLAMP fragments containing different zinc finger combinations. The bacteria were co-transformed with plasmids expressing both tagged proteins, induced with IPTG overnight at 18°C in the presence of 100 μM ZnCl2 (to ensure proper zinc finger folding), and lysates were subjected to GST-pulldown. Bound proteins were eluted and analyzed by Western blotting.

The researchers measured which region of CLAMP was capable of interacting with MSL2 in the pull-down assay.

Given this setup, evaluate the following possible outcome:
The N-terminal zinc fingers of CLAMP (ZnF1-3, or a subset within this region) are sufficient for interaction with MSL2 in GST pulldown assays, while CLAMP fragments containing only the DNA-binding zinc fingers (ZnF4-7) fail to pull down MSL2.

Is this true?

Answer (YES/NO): YES